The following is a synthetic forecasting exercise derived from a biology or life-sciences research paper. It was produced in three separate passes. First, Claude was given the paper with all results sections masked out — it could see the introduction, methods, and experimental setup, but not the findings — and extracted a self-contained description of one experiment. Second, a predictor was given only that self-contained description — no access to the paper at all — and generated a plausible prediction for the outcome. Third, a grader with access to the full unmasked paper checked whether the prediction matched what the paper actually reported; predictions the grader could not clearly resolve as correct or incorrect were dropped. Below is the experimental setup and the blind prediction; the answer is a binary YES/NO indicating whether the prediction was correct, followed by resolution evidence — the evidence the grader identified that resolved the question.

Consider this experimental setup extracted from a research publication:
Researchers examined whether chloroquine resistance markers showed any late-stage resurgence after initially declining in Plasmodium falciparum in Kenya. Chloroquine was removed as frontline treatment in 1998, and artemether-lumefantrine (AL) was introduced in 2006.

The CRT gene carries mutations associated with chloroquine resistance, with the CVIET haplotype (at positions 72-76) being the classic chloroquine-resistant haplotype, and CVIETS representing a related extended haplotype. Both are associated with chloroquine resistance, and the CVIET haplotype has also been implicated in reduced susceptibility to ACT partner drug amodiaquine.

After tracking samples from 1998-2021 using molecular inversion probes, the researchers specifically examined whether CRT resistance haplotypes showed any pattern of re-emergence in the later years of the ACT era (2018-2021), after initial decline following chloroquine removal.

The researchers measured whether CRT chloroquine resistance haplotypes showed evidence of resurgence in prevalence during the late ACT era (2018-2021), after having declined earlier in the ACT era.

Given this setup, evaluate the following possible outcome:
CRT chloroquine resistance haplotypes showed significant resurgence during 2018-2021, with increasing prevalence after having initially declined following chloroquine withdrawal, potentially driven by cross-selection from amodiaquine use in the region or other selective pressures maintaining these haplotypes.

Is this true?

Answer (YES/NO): NO